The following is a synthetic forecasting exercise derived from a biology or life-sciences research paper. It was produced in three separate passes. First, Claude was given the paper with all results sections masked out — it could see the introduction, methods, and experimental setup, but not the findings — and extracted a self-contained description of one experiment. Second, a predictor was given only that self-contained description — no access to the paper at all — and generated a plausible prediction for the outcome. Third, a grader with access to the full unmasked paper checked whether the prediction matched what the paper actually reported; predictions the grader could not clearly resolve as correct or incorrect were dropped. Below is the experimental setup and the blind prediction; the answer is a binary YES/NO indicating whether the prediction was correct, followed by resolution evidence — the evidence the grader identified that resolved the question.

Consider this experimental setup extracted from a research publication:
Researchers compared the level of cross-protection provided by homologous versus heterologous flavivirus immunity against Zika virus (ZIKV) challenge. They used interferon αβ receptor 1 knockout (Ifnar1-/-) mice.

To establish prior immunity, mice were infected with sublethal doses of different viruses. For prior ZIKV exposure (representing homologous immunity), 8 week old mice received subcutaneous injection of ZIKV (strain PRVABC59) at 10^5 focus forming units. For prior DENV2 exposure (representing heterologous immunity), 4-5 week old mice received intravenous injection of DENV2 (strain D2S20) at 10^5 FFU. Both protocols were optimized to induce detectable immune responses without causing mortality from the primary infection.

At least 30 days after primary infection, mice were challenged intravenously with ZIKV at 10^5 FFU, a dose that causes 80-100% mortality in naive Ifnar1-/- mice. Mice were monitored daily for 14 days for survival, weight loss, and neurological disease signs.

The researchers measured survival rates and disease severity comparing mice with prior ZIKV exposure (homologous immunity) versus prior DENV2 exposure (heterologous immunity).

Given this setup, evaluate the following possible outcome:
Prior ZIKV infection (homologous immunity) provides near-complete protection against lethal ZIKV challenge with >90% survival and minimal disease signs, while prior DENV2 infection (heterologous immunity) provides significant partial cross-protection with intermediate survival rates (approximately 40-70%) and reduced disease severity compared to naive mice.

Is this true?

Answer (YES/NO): NO